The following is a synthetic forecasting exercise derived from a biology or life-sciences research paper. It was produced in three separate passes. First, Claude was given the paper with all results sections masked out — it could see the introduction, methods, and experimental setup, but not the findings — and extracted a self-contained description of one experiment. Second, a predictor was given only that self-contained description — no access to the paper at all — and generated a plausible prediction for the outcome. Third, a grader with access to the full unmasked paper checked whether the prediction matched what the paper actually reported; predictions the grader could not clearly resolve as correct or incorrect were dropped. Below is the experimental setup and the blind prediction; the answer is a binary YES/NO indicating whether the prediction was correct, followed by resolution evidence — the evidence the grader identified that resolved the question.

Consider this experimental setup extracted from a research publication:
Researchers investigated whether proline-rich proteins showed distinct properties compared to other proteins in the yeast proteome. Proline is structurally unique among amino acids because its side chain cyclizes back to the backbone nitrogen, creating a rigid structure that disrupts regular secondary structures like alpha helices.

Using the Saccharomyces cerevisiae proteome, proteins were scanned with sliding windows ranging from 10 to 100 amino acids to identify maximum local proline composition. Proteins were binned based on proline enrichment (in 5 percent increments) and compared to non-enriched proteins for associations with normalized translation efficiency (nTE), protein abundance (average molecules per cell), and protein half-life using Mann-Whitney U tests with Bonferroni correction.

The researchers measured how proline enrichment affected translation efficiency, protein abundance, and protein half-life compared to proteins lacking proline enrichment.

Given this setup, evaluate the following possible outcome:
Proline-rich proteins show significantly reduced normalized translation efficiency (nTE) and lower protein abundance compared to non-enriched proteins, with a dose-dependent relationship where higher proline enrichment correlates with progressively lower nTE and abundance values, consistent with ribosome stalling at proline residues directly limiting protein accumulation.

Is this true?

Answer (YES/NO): NO